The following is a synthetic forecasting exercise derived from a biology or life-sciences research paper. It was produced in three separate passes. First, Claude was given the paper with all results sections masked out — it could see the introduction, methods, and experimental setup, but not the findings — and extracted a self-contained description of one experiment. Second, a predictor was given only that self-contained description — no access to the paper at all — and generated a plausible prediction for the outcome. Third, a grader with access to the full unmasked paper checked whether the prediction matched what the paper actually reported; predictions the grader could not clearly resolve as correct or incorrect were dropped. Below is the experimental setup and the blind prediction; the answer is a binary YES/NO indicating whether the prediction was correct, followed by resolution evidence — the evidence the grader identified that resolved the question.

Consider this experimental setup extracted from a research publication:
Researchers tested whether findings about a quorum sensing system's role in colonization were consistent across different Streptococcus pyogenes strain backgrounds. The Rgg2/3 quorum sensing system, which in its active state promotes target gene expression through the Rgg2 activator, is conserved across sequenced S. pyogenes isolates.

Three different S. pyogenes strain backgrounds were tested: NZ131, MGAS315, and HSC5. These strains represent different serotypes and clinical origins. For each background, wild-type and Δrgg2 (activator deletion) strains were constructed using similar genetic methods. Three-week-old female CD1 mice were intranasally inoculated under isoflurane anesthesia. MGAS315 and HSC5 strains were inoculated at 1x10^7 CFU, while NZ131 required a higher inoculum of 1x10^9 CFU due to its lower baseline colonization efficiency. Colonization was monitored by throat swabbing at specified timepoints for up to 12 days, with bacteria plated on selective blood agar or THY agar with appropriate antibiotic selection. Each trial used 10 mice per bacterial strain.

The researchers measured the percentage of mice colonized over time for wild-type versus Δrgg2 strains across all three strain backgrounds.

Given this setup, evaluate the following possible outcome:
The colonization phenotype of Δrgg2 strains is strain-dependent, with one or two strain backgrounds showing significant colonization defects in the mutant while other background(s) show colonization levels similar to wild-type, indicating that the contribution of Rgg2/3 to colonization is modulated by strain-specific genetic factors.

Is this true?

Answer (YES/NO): NO